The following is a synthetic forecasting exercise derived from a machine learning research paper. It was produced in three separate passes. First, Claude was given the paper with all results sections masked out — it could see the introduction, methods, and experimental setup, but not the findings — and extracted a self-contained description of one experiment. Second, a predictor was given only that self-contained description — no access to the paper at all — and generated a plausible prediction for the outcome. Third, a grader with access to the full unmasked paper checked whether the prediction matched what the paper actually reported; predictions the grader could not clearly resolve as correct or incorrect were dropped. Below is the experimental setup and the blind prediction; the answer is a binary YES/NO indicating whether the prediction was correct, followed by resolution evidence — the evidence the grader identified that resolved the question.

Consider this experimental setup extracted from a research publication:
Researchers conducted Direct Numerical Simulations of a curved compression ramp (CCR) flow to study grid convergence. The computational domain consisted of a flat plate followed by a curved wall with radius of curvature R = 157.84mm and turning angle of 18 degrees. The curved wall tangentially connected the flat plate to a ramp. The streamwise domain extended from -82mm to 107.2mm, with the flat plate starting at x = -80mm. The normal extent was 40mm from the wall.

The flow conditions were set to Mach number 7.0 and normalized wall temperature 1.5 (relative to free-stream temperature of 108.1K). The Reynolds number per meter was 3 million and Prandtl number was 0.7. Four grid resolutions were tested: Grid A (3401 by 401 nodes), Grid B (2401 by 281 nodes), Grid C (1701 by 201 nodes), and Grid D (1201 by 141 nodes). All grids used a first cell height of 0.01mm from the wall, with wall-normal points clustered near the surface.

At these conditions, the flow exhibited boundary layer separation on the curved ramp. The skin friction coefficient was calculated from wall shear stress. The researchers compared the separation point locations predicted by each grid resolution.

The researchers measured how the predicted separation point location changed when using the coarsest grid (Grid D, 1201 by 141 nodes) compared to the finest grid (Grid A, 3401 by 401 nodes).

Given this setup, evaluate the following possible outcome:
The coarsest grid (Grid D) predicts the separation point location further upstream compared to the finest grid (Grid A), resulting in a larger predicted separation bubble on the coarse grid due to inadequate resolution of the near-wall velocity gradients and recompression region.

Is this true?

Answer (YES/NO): NO